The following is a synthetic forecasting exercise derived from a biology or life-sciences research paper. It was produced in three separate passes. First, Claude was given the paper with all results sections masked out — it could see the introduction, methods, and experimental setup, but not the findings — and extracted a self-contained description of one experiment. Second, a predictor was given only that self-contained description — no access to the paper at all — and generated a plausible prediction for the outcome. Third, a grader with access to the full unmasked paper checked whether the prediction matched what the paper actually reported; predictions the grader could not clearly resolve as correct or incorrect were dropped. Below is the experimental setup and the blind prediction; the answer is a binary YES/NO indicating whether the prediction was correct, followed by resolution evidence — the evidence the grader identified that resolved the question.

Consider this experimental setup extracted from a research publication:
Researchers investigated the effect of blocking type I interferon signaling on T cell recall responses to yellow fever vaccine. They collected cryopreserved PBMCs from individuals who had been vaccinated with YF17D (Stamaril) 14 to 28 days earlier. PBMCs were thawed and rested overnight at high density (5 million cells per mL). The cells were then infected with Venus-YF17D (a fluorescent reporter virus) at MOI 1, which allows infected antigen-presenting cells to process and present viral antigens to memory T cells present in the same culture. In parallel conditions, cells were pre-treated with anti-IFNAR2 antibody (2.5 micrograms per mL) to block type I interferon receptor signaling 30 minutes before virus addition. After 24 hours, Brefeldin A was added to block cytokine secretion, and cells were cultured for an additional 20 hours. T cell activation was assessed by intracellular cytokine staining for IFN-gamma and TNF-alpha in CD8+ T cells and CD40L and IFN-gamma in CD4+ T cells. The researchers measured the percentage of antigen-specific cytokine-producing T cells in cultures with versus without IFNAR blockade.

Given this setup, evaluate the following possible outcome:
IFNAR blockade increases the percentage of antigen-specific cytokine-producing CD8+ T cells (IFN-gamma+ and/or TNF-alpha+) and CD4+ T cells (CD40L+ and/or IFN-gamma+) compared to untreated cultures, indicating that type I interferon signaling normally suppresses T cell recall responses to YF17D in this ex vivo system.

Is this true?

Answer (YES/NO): NO